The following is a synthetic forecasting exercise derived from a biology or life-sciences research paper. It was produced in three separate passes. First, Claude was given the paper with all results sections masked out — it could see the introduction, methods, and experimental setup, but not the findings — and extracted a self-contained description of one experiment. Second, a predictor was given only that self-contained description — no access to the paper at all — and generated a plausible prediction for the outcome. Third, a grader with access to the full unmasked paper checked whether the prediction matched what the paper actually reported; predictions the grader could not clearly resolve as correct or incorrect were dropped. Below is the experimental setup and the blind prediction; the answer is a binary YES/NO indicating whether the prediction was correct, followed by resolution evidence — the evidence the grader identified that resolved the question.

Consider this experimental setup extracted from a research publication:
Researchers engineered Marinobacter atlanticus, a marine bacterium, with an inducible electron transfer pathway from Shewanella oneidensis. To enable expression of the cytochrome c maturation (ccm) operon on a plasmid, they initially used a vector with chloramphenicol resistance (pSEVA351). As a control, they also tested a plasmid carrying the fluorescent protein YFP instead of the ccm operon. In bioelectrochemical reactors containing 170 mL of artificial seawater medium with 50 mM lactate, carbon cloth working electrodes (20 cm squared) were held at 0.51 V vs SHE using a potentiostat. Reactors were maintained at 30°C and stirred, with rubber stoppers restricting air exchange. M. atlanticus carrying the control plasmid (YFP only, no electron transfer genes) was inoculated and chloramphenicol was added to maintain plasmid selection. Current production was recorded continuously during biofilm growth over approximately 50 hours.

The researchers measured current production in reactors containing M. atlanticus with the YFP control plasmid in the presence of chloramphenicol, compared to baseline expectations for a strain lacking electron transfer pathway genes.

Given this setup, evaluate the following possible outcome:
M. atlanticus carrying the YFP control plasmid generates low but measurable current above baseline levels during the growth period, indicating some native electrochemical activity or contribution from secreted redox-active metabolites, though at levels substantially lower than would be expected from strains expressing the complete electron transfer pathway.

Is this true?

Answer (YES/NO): NO